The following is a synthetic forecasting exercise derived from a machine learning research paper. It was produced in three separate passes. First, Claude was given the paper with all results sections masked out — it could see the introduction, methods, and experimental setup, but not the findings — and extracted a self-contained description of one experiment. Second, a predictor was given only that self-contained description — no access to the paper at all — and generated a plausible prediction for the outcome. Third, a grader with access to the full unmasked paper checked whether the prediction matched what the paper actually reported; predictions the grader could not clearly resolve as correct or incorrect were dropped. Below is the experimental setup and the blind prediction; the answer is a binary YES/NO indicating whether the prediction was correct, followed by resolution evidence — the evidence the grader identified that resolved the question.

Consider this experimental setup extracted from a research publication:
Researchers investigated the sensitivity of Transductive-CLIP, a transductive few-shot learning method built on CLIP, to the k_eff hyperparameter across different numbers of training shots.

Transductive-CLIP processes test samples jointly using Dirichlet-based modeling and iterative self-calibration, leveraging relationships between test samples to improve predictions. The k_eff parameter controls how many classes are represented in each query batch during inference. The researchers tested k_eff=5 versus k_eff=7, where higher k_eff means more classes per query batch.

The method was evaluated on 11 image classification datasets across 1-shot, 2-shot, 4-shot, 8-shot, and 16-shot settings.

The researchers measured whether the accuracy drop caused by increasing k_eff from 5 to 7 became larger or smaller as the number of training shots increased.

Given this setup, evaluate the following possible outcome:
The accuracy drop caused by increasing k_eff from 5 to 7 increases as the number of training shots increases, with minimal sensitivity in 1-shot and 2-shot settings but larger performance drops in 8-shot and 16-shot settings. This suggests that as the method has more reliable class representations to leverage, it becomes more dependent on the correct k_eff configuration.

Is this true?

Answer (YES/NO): NO